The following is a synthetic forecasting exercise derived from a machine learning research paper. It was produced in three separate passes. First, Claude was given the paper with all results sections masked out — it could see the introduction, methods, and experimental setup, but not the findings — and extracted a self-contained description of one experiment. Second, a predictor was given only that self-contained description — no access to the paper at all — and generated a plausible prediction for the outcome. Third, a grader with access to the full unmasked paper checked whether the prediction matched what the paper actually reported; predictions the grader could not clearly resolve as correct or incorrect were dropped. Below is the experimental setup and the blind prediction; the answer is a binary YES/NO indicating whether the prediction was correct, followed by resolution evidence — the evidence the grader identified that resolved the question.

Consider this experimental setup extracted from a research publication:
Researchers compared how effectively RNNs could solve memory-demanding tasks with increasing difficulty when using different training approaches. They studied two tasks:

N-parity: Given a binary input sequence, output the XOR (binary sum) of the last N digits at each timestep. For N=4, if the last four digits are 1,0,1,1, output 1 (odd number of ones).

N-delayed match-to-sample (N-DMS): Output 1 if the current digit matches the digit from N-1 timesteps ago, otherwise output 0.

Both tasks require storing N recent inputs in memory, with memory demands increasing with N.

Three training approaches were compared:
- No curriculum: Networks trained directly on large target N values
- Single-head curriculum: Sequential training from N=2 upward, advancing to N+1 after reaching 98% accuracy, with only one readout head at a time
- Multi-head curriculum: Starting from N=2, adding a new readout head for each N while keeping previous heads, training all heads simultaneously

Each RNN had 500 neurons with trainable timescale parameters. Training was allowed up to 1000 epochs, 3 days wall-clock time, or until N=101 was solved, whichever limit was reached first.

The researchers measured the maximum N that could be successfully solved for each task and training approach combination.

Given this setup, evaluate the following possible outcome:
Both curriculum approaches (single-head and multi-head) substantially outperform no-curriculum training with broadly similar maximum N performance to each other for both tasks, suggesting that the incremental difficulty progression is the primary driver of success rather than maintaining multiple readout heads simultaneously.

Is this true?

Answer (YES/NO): NO